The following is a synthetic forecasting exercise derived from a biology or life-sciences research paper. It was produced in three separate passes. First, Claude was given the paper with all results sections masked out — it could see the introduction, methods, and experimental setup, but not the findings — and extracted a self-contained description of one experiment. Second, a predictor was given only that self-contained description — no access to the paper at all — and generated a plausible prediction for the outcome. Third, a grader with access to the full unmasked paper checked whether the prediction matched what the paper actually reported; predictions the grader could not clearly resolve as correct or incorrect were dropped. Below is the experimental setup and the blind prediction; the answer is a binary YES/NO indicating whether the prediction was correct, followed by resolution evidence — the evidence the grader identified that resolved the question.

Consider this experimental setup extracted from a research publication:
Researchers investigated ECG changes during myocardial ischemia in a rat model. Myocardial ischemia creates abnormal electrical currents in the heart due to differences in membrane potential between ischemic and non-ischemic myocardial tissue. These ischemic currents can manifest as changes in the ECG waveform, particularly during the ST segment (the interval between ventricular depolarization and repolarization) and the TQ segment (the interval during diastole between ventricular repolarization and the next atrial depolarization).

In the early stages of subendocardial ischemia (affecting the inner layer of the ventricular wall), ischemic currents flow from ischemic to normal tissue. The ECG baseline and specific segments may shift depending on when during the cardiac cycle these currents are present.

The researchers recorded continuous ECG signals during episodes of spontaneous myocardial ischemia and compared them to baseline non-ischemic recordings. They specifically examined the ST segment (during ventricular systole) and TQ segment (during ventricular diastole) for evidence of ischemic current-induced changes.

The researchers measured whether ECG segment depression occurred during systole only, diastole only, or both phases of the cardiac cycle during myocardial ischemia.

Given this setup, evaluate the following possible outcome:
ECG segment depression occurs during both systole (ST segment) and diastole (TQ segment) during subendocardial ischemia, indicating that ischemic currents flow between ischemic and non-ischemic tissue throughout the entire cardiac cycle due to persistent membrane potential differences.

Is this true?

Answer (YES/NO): YES